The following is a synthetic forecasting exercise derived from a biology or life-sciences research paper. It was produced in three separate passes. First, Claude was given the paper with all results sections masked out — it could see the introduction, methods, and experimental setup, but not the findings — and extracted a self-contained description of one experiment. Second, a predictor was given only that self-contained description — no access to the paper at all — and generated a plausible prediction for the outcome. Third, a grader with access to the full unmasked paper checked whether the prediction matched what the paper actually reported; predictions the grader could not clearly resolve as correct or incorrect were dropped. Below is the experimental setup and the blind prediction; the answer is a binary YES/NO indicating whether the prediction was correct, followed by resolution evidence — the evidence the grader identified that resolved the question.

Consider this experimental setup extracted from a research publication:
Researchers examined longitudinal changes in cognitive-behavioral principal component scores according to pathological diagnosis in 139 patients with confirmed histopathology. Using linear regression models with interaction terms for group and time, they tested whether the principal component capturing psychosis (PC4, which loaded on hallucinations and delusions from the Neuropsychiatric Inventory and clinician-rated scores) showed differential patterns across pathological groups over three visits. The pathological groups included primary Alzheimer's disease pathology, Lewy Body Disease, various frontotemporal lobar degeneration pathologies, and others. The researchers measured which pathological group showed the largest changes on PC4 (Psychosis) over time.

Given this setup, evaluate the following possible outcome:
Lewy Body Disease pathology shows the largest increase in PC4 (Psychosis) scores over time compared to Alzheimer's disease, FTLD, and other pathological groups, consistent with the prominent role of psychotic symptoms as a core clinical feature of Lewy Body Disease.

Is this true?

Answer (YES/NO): YES